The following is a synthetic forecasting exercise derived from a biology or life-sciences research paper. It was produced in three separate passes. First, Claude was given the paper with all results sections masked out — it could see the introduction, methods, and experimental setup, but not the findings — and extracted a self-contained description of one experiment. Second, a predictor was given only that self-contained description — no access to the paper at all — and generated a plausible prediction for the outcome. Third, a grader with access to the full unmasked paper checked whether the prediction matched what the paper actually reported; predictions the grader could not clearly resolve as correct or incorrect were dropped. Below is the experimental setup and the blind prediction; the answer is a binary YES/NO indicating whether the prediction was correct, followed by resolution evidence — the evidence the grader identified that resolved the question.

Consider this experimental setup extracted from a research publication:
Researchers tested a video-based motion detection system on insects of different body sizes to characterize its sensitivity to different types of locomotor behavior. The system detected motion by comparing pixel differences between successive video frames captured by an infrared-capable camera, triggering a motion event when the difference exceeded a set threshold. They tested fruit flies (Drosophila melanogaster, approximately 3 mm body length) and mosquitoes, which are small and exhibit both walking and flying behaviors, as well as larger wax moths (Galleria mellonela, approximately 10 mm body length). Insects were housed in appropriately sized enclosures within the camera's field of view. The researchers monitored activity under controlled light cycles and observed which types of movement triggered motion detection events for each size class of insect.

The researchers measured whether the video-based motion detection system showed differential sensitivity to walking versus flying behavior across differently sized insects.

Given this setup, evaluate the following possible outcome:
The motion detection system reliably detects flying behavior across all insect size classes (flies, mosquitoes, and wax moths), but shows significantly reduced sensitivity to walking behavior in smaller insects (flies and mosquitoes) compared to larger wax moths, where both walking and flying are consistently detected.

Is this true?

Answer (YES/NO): YES